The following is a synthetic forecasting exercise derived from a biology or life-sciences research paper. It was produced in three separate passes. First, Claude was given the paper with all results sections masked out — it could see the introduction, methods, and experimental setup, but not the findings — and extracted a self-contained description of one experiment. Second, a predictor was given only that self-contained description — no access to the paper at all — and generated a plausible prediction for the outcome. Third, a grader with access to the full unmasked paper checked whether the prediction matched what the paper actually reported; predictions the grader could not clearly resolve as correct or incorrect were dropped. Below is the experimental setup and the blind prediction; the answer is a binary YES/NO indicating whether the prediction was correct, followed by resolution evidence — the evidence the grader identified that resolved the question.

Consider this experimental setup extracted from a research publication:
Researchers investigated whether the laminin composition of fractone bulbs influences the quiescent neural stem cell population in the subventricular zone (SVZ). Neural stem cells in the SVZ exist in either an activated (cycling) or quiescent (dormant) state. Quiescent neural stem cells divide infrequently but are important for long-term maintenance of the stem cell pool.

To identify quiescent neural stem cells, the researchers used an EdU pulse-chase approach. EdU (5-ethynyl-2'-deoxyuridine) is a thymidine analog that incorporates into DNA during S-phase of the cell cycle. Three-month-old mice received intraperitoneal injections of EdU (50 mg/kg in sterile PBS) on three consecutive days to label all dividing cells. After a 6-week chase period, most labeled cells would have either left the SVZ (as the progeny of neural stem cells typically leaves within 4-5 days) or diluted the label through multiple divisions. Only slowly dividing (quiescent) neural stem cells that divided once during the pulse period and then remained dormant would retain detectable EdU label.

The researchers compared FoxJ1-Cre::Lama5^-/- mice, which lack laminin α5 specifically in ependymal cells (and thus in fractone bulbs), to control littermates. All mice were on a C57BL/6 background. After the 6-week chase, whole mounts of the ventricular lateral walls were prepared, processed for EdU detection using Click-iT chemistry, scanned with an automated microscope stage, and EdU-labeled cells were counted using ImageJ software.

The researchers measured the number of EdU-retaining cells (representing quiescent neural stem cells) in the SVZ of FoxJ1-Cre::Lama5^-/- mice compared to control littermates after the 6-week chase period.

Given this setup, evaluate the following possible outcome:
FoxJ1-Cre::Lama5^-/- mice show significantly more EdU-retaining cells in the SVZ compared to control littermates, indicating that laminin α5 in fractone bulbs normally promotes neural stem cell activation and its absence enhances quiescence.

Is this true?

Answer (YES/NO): NO